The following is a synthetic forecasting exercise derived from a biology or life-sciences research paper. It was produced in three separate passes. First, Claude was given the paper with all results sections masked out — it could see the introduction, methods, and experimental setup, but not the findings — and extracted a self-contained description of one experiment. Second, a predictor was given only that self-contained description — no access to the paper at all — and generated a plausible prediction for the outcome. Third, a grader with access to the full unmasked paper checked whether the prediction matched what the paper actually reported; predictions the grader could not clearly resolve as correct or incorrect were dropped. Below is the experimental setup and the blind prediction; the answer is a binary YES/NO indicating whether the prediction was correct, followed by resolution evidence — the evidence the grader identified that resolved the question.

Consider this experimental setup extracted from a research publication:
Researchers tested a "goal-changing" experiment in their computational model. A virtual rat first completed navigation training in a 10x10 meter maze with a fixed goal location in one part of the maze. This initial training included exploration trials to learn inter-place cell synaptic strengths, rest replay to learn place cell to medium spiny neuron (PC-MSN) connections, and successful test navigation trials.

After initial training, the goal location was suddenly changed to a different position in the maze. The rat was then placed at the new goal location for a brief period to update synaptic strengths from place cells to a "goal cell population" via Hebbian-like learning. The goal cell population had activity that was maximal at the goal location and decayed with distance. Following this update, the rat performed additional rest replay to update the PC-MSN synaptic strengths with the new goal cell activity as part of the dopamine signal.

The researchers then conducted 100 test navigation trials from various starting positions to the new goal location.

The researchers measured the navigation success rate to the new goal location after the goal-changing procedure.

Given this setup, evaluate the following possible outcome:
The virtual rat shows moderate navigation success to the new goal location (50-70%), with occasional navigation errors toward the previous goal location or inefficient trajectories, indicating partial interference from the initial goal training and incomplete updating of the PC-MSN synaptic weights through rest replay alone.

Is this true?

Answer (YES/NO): NO